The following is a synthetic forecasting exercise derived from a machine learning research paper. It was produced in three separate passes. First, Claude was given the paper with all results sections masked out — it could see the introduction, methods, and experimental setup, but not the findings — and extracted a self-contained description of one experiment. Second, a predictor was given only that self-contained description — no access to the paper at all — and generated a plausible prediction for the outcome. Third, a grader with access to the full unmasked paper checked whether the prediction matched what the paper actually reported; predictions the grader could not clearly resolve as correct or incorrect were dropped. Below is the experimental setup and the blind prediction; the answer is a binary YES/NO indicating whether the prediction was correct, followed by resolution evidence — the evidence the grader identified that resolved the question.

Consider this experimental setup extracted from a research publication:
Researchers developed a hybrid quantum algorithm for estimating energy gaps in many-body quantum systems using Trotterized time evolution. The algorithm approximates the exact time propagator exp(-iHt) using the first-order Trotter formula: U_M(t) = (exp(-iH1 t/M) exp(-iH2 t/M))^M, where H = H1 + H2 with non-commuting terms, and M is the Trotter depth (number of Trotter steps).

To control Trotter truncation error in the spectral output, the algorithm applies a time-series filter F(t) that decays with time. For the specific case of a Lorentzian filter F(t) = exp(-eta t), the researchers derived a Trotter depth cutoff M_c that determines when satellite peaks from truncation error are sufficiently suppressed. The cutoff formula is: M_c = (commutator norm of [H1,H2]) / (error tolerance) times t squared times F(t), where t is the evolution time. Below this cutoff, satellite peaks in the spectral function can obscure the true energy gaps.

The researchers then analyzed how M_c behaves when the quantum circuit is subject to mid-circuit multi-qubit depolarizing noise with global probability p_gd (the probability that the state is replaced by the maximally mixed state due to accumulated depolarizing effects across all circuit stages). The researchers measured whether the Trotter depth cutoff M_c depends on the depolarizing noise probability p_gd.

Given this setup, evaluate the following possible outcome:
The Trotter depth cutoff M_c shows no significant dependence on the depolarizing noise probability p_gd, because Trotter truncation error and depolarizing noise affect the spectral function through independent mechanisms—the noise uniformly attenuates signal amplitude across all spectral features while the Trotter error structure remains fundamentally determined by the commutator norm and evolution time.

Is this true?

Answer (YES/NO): YES